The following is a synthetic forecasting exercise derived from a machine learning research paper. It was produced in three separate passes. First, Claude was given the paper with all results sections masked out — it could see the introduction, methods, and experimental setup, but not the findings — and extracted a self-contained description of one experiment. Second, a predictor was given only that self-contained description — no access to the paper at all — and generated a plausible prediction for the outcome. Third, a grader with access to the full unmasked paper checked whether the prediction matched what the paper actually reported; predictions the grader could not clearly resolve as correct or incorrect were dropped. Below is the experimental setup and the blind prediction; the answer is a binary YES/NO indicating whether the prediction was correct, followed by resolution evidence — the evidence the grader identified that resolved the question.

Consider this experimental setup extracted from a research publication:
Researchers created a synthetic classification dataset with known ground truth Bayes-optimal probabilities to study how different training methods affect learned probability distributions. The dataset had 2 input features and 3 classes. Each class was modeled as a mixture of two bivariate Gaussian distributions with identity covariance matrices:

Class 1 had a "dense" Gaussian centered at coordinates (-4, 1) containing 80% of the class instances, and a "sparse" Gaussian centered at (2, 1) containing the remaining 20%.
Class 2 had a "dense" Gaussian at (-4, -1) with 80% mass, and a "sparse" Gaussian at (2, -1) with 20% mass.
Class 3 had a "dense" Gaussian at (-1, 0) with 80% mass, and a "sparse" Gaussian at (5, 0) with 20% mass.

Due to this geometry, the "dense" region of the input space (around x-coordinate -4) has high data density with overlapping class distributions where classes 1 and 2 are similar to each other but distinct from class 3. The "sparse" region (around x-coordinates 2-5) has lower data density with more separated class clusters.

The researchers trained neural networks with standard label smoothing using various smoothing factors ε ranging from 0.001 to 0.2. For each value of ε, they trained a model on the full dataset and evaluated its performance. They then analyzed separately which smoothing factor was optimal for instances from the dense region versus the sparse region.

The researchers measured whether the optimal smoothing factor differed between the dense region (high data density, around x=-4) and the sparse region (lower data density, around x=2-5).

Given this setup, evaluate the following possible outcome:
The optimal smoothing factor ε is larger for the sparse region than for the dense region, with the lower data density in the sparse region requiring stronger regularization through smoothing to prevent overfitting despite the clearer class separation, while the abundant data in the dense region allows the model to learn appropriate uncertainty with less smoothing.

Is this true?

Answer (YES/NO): YES